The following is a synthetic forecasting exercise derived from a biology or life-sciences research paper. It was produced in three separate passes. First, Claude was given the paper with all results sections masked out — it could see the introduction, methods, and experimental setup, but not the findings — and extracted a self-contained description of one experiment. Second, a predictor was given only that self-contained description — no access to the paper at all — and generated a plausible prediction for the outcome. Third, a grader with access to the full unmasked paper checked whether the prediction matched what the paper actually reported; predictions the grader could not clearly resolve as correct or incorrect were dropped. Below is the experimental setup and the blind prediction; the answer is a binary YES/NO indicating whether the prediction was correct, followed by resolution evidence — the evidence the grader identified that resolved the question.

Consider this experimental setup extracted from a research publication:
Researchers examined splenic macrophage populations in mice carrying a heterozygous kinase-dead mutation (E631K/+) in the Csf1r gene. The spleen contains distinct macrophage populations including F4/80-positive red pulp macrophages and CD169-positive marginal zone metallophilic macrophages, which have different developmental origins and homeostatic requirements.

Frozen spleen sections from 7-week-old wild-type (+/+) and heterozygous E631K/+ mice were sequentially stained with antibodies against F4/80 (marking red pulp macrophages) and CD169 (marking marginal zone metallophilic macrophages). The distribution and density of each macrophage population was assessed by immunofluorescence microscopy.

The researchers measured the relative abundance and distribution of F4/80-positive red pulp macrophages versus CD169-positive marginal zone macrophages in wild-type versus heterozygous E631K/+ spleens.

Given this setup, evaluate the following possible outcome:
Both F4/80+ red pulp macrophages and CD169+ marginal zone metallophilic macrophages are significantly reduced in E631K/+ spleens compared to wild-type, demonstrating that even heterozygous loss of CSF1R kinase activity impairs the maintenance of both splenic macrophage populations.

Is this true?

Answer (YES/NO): NO